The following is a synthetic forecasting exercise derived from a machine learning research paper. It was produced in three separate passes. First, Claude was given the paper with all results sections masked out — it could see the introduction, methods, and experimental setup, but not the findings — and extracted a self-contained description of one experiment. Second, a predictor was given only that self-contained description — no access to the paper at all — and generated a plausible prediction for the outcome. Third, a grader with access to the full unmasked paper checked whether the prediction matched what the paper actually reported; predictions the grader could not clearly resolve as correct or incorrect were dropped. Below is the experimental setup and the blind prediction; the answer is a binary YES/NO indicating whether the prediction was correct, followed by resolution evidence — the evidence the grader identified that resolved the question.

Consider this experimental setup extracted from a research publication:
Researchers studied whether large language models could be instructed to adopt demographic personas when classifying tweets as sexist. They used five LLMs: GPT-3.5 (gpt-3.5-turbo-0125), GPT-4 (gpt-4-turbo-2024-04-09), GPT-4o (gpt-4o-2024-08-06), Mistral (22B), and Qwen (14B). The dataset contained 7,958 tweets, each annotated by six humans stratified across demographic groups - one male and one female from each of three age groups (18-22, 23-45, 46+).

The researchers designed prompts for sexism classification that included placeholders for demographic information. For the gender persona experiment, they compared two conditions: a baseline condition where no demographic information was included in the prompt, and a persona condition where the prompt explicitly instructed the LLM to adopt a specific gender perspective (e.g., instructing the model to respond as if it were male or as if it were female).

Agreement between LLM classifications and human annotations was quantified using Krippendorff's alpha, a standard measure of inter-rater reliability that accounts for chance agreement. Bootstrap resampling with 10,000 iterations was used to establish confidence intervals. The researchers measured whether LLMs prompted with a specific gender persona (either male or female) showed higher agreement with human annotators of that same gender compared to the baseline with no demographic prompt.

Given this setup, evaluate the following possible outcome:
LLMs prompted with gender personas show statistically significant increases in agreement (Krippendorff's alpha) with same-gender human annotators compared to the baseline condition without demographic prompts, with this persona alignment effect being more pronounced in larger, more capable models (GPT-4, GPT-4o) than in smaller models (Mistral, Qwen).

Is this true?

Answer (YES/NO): NO